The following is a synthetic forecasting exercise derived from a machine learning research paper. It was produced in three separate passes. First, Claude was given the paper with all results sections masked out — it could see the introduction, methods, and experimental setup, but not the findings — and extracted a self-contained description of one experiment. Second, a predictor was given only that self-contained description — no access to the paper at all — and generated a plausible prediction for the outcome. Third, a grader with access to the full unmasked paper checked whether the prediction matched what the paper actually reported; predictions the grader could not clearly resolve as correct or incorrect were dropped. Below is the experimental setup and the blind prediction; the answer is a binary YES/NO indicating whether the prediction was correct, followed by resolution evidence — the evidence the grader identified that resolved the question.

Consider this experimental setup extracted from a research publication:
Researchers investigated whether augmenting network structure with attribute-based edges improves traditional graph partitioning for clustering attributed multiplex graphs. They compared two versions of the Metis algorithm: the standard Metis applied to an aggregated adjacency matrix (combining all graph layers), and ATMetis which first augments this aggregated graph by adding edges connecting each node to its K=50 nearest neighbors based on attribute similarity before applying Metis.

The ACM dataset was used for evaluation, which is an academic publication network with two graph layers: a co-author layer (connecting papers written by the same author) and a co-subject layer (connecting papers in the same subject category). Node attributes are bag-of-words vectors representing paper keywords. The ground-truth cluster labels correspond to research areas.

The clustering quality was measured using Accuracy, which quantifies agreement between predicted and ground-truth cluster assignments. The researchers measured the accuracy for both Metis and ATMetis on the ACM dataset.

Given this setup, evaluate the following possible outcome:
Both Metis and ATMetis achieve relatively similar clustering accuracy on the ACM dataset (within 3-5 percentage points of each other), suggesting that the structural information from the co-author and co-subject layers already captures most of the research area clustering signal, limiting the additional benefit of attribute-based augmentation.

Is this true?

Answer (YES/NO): NO